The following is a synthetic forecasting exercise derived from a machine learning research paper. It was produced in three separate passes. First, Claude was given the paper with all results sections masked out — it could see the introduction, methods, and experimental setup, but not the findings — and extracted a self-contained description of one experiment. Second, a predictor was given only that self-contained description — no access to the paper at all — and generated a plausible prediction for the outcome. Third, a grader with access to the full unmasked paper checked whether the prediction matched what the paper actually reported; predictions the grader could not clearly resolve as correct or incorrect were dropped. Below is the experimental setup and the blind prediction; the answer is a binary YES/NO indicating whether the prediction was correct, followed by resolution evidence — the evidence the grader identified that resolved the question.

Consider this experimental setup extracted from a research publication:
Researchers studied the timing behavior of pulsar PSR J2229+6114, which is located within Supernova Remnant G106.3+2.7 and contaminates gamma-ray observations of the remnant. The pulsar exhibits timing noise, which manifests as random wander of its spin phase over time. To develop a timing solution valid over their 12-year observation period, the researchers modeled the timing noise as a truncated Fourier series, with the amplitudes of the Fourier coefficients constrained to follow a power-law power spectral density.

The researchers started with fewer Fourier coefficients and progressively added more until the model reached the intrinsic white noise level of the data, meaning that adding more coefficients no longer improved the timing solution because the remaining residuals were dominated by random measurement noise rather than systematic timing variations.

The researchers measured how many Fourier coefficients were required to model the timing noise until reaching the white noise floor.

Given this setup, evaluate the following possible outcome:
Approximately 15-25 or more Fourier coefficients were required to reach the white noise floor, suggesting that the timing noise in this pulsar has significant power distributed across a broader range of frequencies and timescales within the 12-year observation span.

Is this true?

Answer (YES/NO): NO